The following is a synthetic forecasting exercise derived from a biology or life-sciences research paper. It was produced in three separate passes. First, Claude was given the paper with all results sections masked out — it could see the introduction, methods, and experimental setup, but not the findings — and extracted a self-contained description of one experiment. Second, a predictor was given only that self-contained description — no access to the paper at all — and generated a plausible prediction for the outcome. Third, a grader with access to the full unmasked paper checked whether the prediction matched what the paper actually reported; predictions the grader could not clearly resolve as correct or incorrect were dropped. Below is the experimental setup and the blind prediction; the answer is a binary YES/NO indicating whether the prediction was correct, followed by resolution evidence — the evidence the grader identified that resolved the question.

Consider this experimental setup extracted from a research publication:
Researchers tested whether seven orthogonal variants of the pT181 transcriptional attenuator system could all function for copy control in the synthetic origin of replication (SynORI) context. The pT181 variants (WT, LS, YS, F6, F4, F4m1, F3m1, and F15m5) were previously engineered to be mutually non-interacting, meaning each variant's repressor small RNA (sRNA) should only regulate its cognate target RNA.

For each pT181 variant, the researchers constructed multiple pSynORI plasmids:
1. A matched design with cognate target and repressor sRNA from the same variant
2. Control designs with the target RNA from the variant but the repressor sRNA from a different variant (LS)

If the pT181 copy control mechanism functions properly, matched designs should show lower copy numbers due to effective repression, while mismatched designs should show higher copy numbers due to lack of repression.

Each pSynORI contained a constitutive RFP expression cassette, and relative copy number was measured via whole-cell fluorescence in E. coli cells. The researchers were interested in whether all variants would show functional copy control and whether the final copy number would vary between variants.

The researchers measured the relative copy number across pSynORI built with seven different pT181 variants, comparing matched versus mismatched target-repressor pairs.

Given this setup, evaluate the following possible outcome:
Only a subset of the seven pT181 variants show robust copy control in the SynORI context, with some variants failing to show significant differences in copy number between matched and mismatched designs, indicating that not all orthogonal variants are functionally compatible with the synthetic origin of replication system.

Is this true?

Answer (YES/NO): NO